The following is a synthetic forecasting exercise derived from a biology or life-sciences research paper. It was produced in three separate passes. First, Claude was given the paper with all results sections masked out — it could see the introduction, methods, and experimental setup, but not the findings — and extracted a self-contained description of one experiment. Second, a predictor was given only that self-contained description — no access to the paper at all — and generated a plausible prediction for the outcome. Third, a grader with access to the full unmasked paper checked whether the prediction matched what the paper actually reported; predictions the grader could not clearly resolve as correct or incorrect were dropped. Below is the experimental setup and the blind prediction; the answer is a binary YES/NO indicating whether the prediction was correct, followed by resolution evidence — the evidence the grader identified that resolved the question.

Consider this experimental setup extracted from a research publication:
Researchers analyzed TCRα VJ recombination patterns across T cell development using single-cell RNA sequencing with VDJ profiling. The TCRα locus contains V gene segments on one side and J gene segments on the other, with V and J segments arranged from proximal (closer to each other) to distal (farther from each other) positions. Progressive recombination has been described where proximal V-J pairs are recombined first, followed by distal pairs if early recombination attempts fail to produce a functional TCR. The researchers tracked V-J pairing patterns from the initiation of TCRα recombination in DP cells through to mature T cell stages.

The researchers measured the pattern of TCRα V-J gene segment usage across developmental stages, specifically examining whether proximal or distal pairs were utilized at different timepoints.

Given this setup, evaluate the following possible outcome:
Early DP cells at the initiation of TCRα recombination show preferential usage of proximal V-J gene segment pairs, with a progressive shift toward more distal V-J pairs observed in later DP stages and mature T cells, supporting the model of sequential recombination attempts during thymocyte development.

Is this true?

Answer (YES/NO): YES